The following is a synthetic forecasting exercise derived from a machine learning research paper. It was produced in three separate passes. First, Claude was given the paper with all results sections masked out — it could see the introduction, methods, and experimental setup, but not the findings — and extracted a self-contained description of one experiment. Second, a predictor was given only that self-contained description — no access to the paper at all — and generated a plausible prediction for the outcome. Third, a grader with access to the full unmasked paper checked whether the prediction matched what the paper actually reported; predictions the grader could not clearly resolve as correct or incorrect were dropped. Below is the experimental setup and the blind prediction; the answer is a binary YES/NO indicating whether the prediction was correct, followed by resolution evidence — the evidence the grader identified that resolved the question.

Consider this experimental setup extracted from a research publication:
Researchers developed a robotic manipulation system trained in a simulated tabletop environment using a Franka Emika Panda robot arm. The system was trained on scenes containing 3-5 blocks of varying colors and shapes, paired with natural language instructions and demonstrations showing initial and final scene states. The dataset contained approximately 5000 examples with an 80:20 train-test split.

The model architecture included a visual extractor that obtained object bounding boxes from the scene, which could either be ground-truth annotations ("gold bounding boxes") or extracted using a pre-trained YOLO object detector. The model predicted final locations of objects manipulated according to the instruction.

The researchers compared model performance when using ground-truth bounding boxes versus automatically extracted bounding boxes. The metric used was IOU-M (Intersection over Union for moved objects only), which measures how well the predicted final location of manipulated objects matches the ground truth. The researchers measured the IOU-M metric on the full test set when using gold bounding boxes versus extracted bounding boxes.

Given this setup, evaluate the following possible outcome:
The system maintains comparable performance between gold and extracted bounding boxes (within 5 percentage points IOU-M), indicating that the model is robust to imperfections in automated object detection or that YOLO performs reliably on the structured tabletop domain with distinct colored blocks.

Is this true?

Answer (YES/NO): NO